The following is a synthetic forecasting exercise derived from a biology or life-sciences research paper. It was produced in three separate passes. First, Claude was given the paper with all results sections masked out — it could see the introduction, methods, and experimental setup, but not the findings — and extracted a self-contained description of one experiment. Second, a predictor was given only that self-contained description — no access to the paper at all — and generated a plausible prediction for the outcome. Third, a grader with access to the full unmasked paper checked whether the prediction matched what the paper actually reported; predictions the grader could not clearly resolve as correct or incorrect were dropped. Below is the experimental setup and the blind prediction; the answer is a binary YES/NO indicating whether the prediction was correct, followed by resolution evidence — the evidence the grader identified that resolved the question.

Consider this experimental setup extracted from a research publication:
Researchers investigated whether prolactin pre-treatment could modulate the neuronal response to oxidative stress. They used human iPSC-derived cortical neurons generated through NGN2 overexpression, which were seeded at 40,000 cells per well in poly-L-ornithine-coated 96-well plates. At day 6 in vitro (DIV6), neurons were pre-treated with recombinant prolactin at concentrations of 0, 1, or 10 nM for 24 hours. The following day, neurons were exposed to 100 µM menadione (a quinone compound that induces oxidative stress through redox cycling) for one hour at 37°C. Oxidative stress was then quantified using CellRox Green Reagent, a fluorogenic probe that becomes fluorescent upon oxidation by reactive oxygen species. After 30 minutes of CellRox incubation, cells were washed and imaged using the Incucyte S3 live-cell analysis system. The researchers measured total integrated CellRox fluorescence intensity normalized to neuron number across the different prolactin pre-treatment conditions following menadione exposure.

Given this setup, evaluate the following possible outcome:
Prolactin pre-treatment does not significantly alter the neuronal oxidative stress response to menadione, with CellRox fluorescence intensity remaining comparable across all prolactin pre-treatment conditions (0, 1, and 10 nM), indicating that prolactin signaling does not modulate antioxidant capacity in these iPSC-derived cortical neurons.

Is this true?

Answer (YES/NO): NO